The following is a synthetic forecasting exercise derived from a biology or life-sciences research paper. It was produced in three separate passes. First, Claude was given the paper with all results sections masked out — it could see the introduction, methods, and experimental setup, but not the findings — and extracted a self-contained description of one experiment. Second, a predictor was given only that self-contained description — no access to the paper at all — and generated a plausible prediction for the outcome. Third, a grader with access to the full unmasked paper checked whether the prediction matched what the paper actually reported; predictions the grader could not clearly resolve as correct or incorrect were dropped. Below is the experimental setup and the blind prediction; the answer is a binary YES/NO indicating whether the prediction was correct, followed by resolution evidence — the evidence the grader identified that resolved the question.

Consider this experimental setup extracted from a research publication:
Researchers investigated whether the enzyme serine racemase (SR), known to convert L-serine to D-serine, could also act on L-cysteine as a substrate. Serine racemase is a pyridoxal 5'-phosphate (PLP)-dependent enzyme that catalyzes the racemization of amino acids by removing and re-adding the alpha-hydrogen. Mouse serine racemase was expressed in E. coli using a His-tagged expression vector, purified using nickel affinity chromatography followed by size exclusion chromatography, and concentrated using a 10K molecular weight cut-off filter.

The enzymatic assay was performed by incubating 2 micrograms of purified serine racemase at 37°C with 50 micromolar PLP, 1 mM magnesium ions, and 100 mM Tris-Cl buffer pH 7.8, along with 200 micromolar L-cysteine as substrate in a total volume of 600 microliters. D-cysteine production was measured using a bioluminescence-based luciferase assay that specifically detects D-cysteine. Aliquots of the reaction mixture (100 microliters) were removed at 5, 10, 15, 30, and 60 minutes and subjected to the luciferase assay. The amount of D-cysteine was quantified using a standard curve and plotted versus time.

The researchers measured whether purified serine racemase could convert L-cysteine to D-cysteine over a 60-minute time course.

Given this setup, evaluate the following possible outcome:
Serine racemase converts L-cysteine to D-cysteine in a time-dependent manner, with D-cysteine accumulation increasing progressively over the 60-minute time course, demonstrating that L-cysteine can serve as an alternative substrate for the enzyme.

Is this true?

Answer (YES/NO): YES